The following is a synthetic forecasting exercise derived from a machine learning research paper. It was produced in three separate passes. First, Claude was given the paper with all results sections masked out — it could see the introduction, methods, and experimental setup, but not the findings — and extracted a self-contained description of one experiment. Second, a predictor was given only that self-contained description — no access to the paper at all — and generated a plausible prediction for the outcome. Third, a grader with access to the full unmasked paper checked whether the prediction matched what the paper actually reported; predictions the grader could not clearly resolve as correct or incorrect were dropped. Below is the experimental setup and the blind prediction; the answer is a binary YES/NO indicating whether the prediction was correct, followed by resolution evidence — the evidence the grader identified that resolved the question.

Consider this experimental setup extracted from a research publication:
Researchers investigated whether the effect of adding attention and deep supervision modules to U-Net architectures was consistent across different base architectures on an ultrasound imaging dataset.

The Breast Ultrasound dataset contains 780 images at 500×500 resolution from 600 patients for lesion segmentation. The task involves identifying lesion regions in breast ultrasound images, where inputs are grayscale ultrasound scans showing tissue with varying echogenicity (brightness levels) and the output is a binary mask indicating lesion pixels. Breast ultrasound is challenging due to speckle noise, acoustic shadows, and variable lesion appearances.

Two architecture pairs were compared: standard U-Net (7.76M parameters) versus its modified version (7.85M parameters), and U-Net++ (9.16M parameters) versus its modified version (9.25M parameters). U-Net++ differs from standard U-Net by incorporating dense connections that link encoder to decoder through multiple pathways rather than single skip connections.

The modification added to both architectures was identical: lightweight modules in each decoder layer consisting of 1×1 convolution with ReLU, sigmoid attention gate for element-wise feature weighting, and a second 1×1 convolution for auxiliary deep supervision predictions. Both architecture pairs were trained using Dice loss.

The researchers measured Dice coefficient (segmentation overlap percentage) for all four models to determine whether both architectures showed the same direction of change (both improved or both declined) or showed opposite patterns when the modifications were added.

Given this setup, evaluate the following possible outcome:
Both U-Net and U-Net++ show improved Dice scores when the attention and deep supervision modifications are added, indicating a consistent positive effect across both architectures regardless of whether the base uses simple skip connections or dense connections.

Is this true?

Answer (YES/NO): NO